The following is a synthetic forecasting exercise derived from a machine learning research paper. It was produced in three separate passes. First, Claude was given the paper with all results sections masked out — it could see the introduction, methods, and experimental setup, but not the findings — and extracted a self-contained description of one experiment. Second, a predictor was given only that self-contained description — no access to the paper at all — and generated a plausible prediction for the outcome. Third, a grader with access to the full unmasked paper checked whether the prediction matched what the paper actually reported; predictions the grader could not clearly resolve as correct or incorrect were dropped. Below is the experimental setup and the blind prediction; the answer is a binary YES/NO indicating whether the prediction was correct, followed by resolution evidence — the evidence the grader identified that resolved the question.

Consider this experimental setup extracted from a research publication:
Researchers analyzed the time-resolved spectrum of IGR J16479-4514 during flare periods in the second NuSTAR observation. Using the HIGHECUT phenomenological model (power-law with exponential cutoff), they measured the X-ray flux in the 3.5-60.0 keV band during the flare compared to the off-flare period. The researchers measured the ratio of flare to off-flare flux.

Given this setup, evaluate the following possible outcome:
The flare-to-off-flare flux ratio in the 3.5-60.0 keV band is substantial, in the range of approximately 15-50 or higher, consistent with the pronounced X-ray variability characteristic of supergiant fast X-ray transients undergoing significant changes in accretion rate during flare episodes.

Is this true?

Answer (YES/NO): YES